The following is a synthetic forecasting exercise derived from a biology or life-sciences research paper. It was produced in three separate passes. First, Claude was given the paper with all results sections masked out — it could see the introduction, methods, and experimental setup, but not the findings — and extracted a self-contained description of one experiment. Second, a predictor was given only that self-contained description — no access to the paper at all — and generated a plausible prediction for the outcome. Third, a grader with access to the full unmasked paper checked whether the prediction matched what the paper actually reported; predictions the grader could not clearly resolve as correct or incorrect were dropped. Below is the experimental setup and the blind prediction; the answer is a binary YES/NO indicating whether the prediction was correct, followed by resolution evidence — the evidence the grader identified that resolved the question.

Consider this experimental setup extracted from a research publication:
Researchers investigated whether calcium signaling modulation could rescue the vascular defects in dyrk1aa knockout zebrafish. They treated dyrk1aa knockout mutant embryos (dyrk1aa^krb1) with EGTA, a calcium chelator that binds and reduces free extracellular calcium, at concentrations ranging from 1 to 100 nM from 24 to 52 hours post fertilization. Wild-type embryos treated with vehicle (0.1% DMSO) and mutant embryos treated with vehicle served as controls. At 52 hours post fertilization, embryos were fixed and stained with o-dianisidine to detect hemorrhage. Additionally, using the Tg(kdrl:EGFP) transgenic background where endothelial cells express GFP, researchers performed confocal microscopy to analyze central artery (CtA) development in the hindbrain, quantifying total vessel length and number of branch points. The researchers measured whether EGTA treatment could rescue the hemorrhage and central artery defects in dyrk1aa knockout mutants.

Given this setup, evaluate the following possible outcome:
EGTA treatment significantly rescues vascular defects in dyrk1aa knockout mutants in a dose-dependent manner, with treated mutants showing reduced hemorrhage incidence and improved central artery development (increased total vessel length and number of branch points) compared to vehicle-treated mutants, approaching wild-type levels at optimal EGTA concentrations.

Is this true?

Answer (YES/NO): NO